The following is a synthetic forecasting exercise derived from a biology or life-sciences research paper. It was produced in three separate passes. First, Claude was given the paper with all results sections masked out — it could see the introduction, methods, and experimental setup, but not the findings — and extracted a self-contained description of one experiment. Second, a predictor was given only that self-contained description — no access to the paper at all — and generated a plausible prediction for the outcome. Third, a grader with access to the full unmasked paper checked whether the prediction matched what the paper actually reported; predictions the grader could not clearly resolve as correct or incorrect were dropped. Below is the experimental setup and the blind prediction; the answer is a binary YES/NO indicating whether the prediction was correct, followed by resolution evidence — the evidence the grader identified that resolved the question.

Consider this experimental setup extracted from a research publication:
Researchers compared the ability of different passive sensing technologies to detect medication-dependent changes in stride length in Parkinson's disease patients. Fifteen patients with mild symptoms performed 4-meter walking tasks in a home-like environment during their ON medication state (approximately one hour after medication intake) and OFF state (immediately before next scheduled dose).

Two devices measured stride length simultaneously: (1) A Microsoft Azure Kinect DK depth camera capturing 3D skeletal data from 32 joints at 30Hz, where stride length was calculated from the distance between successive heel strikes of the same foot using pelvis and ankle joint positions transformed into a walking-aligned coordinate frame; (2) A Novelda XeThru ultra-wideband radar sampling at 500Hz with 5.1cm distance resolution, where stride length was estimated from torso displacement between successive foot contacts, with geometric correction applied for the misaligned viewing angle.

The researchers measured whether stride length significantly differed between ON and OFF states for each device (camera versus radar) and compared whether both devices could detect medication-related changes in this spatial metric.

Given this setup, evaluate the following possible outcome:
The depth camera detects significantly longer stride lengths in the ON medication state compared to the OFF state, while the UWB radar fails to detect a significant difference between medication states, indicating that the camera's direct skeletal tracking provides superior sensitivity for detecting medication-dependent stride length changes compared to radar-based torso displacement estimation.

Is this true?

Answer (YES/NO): NO